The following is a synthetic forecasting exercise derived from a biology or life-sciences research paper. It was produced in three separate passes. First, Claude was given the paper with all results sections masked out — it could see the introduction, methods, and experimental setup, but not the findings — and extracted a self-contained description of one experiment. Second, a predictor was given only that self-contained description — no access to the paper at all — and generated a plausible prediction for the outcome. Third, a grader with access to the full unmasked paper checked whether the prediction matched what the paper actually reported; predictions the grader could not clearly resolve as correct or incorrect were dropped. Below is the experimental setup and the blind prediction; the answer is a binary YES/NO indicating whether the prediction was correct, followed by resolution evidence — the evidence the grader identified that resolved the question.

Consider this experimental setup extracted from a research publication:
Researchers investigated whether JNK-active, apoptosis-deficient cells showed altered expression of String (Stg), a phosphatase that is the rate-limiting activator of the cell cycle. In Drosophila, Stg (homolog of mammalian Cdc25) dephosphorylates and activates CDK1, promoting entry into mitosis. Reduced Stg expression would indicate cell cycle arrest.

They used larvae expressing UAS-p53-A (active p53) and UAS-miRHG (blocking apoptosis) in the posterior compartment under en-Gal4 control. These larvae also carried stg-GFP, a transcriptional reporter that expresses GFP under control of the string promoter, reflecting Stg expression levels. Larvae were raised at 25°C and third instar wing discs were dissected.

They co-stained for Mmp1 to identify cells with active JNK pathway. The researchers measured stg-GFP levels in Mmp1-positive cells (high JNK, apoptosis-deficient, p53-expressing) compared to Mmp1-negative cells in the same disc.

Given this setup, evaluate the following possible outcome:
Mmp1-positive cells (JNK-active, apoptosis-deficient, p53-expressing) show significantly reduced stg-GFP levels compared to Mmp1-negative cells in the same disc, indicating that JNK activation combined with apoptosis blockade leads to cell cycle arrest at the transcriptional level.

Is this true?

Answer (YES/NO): YES